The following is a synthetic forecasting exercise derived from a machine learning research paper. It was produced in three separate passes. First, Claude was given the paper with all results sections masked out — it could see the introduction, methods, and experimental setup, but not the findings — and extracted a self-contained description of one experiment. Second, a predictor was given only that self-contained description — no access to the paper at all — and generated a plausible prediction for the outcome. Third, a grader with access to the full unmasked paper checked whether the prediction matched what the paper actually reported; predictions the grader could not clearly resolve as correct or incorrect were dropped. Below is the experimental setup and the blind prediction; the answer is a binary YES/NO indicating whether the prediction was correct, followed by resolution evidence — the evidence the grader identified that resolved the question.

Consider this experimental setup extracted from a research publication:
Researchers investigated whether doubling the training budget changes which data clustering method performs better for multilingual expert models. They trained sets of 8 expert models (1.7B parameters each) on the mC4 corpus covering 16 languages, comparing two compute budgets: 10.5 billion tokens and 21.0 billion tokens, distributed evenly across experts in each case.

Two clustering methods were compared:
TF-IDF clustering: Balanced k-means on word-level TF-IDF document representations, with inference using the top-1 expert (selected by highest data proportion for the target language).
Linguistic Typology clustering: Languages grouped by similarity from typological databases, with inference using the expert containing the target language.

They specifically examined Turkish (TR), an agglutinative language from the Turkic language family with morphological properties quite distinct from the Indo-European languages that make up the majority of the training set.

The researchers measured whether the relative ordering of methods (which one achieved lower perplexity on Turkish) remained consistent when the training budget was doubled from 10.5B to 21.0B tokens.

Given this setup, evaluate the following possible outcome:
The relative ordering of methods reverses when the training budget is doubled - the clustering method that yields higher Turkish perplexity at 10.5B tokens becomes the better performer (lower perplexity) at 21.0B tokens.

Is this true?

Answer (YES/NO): NO